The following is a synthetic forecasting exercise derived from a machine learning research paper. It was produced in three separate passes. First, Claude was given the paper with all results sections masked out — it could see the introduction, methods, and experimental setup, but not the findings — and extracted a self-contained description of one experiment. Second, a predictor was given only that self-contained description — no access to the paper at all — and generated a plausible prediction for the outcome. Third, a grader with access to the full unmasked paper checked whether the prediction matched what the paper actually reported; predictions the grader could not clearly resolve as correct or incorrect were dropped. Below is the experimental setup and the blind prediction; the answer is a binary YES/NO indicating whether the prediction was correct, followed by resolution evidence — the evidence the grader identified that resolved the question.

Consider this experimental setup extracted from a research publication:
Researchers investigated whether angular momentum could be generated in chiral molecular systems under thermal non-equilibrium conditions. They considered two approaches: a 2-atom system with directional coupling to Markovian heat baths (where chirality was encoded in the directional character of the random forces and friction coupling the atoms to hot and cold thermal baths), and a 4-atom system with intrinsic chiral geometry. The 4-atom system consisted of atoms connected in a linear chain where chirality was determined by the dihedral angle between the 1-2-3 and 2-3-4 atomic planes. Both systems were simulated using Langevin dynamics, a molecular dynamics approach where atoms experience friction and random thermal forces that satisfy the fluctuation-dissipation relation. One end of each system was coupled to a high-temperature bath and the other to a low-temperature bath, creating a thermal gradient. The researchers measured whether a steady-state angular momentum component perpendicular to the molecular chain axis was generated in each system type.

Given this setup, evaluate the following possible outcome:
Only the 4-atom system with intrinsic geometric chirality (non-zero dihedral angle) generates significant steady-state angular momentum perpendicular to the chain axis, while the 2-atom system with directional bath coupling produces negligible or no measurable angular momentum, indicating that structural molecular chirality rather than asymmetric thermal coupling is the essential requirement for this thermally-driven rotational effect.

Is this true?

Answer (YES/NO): NO